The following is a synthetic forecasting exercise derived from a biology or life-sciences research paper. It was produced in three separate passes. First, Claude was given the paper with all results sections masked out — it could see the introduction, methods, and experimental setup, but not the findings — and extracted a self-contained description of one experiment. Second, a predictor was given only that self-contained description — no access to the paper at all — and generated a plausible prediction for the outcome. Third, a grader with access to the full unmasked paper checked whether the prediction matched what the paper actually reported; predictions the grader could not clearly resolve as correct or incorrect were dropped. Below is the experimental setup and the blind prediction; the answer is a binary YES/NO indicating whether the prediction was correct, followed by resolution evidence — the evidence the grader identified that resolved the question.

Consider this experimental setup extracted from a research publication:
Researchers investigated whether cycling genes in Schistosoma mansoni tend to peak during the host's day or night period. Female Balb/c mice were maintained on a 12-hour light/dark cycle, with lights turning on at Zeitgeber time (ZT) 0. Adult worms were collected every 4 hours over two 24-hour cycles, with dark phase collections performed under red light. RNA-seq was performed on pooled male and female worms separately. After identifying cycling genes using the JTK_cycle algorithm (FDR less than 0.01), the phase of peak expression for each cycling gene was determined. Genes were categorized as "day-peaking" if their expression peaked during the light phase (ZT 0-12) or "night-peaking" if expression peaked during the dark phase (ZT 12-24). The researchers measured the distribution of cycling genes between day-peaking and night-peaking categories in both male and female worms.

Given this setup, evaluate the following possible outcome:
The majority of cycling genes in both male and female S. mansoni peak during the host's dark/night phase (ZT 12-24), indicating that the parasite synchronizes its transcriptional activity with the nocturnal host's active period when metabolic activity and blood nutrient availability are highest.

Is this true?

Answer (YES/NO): NO